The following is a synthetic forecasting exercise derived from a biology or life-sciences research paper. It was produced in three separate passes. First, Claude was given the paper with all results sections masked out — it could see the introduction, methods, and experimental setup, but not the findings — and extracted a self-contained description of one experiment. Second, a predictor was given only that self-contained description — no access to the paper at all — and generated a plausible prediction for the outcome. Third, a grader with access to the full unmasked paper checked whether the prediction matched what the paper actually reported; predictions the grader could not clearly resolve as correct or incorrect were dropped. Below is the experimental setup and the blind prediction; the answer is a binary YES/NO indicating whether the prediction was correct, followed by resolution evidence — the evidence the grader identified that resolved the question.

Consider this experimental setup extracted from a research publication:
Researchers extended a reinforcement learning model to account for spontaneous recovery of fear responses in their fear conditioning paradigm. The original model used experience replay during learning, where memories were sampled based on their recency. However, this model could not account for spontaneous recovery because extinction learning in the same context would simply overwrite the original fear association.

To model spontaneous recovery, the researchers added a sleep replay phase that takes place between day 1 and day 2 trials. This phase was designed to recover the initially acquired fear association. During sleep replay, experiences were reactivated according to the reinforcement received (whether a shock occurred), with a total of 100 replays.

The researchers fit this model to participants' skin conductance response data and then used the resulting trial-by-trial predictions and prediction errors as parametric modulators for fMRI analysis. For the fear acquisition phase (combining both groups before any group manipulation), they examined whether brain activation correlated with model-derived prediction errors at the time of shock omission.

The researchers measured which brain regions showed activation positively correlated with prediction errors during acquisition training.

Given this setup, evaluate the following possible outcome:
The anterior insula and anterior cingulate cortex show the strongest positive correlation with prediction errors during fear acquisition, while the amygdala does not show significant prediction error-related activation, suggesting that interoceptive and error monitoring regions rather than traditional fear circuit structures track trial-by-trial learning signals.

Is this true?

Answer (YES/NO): NO